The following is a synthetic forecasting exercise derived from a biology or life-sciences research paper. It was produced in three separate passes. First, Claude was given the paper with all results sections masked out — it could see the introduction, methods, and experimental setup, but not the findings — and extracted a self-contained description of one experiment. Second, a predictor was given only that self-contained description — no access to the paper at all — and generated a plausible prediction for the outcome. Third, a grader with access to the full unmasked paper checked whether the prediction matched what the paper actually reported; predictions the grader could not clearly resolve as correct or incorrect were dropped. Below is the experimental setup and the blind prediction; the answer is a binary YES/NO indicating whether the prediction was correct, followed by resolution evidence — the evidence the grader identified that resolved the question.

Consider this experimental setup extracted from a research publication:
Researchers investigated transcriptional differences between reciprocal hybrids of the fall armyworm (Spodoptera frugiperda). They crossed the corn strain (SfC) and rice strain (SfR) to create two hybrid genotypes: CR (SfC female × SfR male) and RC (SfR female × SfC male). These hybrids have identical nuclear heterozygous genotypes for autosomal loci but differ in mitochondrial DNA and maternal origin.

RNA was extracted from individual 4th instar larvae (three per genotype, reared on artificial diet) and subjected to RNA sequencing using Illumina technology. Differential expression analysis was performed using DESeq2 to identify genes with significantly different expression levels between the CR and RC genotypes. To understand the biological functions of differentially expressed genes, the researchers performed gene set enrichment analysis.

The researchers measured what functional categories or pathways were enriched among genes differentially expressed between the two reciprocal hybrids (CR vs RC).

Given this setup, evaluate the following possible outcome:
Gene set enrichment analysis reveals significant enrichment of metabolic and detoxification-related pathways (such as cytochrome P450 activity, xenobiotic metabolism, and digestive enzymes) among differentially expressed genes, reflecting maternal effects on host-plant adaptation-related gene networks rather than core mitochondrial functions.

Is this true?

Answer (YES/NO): NO